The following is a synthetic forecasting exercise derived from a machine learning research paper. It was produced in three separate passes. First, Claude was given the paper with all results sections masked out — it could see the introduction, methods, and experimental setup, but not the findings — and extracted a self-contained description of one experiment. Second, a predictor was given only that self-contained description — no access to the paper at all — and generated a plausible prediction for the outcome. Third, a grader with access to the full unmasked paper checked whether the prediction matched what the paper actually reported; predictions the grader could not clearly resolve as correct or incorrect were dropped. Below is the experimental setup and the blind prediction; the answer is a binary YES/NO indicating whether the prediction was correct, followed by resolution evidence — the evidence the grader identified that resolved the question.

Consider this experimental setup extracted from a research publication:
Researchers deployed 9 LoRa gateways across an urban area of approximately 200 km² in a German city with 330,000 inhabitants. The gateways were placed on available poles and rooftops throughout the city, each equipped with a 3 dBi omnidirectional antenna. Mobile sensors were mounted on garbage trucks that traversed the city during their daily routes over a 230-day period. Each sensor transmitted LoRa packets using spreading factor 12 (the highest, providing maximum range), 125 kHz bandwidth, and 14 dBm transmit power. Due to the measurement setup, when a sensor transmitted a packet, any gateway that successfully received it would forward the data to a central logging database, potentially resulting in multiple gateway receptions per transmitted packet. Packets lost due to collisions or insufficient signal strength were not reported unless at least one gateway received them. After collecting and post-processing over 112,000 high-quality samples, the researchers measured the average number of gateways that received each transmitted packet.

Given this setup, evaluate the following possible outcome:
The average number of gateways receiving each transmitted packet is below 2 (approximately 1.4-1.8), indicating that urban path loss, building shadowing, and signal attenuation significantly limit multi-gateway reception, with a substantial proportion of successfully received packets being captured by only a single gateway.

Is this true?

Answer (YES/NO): NO